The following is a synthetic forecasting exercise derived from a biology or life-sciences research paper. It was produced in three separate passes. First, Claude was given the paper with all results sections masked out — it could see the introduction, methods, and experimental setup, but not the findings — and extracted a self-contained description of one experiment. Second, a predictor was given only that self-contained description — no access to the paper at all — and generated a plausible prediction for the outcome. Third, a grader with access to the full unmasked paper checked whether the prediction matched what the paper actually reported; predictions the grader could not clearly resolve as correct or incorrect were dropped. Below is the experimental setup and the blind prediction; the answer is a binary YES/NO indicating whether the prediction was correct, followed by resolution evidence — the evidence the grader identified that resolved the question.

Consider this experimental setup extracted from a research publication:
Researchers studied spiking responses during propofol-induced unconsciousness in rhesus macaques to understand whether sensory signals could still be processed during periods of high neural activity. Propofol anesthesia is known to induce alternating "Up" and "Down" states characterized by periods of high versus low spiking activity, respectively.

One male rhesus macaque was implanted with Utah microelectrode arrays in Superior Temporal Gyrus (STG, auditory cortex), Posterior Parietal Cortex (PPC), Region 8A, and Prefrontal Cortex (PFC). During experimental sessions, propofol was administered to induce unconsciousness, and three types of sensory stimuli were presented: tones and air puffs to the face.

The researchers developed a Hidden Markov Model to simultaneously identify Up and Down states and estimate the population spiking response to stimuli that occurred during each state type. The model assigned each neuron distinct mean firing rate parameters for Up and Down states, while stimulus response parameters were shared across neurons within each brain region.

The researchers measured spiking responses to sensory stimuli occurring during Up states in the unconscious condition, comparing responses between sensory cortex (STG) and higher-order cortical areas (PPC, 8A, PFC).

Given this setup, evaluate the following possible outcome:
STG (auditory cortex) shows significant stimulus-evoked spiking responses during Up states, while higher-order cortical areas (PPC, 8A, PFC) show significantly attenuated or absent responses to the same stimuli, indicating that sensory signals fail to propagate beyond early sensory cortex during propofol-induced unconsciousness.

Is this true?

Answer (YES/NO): YES